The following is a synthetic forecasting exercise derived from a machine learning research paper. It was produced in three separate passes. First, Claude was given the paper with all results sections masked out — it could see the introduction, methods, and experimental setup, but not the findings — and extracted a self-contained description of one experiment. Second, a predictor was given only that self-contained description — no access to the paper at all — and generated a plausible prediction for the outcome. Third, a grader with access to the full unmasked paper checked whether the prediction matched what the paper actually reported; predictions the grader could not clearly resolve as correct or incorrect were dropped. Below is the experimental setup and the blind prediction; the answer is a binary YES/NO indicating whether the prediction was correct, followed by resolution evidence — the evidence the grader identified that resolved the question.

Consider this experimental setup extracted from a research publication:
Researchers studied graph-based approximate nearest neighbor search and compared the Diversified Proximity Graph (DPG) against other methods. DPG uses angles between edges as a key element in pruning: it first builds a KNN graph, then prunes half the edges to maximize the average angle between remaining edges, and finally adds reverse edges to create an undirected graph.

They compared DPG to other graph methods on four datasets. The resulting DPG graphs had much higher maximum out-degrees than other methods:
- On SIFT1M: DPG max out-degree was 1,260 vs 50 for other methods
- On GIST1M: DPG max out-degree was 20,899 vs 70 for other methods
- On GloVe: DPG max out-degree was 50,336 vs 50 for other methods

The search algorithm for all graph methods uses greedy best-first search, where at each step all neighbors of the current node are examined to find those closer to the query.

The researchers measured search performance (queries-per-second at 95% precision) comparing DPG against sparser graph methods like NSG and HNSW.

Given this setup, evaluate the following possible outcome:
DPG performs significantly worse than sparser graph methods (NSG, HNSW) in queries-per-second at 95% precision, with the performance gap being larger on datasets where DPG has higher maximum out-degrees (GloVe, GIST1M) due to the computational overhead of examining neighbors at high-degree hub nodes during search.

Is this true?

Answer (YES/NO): NO